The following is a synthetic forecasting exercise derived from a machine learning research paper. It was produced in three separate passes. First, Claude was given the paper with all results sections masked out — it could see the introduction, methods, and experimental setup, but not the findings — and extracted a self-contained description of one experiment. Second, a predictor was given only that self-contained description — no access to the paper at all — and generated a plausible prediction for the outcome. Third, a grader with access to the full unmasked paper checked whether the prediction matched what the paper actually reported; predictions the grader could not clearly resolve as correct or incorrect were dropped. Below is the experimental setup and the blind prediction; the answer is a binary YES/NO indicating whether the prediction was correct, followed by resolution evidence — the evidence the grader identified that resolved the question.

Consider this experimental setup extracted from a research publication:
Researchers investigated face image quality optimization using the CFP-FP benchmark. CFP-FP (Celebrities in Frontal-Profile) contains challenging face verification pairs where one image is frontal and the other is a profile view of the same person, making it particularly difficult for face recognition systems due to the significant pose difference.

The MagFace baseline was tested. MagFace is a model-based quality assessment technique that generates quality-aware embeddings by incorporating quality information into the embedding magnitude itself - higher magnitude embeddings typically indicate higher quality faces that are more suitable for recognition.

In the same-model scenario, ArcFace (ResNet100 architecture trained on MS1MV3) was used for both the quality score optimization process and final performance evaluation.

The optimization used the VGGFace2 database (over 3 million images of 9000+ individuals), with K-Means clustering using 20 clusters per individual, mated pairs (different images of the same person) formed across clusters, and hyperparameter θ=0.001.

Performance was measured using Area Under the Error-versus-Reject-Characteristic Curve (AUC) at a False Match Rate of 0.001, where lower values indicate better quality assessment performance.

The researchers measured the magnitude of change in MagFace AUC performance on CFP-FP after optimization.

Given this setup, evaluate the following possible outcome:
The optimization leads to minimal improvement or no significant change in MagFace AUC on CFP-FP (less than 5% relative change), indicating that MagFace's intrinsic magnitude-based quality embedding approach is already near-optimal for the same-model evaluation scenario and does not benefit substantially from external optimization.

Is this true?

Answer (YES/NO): NO